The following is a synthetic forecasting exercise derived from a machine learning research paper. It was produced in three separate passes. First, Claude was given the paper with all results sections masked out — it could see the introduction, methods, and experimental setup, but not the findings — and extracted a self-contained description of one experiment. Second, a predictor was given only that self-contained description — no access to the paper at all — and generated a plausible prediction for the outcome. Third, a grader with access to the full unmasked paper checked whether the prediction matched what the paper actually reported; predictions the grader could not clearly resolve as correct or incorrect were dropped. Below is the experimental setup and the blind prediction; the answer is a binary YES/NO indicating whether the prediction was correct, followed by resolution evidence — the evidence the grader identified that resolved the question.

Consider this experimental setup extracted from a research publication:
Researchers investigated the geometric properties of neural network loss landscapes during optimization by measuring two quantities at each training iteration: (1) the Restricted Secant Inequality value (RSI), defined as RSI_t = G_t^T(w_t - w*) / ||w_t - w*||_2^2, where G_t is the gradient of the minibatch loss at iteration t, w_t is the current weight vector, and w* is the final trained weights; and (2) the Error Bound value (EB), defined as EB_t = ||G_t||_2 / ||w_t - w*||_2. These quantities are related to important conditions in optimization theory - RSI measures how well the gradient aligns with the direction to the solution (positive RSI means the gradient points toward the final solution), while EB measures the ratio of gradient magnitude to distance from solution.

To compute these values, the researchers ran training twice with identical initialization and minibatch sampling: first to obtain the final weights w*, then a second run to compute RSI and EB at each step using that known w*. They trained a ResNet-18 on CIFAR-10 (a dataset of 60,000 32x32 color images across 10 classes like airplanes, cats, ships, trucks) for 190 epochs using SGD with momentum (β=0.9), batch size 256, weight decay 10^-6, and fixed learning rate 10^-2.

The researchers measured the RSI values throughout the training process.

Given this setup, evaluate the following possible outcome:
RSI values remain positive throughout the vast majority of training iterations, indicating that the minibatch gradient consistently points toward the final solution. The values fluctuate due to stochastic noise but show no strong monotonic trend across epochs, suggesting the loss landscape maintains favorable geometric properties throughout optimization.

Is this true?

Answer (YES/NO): YES